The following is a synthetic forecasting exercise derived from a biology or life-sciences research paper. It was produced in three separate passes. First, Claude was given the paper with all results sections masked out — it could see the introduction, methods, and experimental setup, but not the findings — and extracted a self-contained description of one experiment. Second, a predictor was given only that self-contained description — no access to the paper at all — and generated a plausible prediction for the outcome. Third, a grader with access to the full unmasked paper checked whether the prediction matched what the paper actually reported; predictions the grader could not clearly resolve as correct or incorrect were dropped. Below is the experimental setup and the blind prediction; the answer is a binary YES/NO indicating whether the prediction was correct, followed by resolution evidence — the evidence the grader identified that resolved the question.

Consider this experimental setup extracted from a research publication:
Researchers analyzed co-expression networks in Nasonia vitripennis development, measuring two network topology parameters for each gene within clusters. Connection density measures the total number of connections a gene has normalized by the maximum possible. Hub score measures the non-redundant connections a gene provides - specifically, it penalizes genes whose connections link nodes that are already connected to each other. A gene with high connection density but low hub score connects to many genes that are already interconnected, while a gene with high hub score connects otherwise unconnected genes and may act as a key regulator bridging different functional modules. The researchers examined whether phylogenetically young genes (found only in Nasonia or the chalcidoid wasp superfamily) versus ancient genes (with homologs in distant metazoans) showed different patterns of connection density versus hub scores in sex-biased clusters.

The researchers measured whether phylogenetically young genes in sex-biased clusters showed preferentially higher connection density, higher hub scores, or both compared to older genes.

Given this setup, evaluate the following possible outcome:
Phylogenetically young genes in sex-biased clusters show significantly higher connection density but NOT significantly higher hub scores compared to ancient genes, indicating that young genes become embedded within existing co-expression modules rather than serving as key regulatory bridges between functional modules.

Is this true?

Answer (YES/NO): NO